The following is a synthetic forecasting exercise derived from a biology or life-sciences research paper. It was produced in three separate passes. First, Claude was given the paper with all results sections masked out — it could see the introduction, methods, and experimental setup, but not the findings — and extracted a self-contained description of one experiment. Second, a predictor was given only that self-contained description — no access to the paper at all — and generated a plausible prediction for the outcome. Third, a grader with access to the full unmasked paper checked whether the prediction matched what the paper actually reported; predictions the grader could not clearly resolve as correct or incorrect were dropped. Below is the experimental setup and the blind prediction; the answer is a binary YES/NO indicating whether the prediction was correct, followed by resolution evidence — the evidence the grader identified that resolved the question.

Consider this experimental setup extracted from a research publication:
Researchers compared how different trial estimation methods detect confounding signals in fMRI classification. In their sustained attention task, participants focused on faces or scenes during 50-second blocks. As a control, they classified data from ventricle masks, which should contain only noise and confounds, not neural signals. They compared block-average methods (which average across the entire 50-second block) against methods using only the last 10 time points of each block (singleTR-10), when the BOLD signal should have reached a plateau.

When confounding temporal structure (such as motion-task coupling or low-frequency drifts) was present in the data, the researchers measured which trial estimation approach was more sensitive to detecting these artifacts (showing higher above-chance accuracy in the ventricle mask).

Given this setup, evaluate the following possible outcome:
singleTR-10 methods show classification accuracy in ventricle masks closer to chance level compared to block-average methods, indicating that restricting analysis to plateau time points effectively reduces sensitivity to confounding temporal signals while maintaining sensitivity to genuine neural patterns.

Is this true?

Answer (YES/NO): NO